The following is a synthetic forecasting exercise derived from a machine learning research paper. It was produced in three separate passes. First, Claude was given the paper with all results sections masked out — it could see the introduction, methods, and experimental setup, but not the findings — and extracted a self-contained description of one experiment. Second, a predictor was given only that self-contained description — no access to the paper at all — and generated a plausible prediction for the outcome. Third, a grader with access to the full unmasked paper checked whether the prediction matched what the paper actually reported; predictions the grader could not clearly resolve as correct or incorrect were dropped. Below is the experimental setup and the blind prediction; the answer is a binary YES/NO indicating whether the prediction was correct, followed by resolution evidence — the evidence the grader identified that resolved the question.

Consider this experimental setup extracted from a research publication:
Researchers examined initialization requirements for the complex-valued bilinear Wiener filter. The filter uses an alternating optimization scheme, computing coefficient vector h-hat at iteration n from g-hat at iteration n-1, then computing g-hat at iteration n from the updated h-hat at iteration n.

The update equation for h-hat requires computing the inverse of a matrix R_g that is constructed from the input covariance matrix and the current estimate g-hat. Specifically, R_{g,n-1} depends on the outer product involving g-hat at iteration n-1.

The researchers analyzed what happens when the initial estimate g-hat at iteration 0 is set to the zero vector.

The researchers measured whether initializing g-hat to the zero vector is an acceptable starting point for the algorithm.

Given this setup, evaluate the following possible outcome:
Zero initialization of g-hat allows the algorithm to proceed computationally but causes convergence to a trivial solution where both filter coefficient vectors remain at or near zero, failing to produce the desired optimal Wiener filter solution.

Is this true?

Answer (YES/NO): NO